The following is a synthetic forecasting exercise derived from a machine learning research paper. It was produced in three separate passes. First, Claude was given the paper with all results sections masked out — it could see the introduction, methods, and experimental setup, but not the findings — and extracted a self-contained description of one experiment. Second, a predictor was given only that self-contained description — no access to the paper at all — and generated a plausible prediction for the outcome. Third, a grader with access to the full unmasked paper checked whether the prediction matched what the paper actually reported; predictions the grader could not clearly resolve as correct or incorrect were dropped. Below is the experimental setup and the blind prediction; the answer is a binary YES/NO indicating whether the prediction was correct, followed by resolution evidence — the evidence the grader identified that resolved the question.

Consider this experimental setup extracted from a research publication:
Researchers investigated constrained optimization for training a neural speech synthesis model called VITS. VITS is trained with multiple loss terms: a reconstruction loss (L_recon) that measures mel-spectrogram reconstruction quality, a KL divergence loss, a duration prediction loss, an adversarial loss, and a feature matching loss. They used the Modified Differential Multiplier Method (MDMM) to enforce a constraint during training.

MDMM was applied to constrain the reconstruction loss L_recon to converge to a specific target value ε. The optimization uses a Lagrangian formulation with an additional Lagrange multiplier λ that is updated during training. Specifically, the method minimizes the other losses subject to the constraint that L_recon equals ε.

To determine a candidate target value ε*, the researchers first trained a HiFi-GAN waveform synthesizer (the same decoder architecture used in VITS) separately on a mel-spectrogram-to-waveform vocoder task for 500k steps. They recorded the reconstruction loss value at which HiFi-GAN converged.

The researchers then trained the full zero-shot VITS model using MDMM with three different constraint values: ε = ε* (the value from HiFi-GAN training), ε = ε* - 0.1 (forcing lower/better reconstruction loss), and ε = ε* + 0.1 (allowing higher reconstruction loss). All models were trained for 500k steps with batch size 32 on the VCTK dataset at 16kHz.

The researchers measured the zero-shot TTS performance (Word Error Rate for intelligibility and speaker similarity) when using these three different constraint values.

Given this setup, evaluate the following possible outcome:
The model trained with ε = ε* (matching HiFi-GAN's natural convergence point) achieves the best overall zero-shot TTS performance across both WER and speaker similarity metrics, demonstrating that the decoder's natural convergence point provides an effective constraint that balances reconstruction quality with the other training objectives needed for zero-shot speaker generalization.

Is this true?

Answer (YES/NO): YES